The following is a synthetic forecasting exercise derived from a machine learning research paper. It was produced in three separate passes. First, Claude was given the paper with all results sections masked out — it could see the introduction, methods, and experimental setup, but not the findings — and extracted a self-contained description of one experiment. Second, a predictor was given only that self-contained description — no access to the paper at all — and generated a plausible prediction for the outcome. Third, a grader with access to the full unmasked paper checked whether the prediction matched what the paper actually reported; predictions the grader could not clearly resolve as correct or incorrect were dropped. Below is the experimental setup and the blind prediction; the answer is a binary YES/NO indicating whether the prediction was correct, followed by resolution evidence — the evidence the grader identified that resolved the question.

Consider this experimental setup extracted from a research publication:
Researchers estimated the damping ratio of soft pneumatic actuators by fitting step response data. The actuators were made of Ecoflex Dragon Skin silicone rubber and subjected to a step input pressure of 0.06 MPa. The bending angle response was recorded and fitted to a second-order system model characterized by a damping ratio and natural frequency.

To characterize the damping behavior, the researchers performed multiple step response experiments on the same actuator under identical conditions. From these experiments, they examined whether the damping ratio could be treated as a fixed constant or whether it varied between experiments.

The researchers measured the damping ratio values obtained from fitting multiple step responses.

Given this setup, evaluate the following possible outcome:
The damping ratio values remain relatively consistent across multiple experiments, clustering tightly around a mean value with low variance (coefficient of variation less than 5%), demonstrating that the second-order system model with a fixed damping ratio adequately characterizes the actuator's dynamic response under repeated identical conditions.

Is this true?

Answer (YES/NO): NO